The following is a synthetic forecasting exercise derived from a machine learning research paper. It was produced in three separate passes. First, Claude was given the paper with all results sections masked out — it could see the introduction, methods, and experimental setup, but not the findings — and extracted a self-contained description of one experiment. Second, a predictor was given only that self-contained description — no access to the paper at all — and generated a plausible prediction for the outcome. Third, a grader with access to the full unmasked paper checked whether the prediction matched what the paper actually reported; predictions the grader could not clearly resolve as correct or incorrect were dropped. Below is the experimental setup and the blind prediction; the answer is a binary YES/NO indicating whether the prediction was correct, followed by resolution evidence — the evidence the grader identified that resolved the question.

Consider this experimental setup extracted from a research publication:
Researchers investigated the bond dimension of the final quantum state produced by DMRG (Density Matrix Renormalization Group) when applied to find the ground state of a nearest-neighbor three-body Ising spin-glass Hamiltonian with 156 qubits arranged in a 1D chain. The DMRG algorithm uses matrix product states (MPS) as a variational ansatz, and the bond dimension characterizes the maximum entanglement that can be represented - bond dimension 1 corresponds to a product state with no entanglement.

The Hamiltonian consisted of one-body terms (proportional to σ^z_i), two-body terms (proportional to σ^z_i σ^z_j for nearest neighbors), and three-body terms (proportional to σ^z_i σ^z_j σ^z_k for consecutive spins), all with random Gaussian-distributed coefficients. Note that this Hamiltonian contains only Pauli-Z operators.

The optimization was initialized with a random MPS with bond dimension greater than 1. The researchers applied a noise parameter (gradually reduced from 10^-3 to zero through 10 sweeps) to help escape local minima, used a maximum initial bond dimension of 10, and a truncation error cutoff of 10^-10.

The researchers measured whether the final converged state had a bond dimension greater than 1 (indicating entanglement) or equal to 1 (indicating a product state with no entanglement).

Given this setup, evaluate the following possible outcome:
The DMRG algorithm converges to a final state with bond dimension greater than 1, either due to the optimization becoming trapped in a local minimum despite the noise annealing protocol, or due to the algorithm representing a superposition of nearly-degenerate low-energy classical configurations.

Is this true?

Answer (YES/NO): NO